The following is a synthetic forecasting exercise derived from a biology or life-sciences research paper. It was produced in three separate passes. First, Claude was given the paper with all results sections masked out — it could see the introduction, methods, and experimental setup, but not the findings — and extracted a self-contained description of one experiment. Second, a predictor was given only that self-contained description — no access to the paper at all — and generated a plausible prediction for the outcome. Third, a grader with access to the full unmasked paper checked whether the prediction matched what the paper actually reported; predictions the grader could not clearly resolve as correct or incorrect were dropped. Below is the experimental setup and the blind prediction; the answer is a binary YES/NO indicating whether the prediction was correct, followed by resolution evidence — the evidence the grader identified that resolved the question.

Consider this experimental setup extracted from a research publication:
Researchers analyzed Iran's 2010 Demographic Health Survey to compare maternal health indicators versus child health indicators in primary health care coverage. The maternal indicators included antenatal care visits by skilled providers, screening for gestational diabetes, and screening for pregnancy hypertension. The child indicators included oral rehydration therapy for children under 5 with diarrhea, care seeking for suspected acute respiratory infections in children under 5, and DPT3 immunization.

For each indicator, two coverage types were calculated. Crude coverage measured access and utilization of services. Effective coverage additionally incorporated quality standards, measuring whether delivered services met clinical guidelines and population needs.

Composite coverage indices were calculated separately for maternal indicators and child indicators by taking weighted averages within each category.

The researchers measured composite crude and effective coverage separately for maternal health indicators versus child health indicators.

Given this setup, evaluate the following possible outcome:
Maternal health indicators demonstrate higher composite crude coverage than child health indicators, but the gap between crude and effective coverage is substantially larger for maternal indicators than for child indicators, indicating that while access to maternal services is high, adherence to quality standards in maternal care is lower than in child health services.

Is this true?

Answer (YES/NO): NO